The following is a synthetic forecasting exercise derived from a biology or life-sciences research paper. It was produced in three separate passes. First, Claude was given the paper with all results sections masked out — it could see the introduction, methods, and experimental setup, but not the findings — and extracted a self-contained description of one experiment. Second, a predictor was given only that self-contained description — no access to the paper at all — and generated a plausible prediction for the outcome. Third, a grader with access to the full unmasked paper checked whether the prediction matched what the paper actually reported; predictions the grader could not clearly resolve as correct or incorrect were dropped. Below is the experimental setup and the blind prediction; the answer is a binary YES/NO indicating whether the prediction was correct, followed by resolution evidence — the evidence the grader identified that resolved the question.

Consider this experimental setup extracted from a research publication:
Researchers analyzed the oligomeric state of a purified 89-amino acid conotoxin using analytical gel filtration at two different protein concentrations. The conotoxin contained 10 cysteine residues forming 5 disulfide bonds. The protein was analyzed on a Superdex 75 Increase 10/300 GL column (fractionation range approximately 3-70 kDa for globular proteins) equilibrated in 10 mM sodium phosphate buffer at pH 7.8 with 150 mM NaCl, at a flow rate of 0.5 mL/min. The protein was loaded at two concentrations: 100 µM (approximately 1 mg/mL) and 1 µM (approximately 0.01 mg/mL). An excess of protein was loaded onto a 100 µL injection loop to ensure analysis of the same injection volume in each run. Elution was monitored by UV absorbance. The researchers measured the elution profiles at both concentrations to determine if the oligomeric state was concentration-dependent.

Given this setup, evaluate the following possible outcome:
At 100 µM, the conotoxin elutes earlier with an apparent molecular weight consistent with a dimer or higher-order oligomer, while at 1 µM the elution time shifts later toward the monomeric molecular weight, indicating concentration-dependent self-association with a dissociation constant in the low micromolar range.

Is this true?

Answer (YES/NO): NO